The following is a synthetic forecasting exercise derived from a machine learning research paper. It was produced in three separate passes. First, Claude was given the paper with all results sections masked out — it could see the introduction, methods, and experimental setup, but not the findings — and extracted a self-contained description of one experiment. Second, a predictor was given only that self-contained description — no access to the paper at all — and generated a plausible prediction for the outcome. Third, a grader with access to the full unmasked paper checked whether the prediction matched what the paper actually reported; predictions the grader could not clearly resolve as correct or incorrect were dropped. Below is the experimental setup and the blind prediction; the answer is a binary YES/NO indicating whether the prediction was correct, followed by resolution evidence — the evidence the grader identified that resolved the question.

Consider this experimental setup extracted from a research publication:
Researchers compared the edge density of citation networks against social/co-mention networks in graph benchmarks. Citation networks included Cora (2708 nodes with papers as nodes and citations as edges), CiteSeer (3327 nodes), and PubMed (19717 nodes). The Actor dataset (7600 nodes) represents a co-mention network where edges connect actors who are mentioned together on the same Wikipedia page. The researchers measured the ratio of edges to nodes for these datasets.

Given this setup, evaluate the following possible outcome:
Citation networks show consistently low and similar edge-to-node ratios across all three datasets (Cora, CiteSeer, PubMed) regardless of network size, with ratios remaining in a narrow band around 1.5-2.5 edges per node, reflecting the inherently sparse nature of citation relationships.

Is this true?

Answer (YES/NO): NO